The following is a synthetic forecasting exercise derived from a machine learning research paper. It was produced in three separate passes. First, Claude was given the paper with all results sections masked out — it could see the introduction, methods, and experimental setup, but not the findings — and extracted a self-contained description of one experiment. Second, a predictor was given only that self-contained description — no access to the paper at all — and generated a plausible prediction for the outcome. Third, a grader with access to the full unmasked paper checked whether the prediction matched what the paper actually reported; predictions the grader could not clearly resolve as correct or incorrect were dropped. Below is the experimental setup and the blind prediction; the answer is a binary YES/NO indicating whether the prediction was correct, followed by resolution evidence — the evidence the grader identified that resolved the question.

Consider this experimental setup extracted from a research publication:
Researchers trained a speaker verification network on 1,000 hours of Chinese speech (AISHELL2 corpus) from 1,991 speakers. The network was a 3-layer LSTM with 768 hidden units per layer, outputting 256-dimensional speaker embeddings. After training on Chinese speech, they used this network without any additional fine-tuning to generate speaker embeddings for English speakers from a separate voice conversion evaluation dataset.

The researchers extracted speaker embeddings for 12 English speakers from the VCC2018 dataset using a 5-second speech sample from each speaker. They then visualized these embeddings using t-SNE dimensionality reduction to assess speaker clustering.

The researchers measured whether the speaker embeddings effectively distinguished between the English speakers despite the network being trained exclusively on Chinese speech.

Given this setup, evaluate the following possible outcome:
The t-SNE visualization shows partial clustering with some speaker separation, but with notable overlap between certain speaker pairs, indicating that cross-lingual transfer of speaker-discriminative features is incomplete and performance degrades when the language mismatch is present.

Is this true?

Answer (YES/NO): NO